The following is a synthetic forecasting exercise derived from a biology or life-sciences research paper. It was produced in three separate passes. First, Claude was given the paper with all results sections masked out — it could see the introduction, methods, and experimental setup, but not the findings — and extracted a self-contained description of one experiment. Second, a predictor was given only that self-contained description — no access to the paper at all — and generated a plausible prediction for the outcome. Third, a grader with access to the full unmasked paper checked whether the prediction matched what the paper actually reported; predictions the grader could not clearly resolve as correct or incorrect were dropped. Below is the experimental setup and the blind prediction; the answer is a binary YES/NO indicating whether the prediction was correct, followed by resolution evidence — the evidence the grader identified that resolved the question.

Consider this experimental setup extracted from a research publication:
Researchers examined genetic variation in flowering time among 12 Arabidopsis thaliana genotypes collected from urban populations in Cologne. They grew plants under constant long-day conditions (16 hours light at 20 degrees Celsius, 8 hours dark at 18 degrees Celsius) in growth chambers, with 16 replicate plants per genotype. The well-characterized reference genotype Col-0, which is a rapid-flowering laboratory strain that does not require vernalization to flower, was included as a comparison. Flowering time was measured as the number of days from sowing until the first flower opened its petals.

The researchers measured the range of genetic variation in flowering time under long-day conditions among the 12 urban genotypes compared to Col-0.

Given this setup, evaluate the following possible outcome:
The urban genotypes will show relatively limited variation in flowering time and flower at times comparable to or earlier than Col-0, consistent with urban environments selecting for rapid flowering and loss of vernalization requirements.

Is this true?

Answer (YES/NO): NO